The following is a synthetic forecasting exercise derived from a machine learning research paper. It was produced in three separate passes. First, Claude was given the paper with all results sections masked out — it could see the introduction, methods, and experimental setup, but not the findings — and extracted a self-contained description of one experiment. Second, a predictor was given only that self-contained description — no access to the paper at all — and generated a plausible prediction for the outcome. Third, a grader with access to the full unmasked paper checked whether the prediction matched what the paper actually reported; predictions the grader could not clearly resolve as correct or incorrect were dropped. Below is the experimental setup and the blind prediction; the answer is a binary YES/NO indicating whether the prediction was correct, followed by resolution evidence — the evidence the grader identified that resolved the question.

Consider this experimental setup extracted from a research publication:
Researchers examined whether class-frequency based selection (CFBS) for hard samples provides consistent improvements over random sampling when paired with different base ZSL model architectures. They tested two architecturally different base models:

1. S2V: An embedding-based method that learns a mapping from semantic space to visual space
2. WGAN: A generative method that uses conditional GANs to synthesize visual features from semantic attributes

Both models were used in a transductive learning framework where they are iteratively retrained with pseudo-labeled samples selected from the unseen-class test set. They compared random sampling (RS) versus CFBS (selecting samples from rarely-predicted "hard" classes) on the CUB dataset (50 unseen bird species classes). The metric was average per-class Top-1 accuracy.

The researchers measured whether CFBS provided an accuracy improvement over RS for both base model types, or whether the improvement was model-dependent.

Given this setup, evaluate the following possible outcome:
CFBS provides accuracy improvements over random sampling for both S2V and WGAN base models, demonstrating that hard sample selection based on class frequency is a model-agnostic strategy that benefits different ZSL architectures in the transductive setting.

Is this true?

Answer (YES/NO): YES